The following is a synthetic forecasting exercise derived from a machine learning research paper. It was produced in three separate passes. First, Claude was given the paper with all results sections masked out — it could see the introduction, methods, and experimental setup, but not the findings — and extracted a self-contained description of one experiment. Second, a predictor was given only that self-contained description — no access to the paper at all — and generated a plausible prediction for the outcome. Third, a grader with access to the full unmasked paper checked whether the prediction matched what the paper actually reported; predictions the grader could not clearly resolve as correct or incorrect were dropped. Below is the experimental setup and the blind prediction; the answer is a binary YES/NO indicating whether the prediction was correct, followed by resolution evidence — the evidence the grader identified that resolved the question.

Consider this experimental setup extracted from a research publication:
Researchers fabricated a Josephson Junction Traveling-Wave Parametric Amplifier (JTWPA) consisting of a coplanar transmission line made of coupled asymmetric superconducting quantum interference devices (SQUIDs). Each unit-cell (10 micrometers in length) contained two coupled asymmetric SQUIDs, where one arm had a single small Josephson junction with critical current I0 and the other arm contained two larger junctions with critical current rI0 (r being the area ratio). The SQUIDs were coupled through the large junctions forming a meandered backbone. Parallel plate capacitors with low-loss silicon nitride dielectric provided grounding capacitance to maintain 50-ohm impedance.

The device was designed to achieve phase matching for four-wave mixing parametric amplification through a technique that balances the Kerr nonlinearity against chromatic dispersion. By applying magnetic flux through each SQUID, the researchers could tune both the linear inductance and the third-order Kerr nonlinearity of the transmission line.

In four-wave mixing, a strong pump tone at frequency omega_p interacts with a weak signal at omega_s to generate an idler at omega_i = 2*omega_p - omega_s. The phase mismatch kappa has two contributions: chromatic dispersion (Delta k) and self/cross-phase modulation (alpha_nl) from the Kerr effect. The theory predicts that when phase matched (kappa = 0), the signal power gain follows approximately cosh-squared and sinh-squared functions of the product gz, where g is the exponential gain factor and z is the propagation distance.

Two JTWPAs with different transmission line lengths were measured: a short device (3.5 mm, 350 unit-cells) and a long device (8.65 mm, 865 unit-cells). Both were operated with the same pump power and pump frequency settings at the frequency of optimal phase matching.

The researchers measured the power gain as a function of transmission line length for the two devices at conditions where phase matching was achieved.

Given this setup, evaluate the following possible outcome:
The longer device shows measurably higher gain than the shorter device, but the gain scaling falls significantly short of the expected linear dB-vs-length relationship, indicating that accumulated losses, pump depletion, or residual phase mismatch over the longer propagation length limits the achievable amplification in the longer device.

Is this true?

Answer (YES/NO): YES